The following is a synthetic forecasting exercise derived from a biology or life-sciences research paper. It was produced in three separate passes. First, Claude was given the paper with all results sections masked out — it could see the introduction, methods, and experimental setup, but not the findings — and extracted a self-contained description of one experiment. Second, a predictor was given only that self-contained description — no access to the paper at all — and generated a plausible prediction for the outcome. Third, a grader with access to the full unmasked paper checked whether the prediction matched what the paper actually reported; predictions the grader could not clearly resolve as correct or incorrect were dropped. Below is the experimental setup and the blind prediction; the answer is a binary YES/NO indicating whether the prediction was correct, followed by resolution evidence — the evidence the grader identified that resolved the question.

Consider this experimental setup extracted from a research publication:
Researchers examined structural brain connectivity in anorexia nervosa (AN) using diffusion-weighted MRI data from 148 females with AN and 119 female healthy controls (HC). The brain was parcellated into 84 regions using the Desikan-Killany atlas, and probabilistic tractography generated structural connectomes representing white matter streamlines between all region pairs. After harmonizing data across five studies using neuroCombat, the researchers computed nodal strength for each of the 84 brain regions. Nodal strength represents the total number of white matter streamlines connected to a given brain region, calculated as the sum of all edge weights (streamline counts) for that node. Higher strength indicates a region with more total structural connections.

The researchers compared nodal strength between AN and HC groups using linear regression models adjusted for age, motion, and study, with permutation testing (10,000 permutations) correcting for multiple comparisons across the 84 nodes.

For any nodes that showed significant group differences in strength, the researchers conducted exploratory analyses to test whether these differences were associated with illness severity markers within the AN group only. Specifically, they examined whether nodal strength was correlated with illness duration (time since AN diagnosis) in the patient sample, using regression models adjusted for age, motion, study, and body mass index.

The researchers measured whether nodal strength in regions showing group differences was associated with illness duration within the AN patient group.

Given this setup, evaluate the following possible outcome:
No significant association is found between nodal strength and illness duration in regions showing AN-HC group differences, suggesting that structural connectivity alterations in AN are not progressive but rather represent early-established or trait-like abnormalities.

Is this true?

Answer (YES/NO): YES